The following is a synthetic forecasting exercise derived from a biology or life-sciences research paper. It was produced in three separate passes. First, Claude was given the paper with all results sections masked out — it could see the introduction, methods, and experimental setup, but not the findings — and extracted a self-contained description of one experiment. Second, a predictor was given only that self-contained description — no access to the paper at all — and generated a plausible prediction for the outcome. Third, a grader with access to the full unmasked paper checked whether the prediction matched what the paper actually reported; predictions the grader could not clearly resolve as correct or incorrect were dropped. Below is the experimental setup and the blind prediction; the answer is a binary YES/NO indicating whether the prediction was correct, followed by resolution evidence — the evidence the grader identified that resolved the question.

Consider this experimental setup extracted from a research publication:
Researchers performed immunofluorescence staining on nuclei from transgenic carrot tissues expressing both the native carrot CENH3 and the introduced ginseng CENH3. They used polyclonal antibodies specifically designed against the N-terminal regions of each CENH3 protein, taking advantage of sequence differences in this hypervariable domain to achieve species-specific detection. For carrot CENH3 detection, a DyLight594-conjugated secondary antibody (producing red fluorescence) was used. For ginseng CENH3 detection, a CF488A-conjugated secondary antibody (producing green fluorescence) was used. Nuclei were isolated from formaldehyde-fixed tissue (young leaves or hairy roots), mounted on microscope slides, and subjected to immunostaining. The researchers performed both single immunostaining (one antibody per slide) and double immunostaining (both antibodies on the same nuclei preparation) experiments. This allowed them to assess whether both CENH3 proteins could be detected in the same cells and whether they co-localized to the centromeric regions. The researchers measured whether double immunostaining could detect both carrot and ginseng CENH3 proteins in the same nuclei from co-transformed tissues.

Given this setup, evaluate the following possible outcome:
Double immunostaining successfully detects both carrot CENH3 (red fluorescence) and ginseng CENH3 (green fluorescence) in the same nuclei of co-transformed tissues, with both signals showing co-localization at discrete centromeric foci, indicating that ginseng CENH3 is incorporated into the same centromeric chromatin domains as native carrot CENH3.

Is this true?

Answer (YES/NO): YES